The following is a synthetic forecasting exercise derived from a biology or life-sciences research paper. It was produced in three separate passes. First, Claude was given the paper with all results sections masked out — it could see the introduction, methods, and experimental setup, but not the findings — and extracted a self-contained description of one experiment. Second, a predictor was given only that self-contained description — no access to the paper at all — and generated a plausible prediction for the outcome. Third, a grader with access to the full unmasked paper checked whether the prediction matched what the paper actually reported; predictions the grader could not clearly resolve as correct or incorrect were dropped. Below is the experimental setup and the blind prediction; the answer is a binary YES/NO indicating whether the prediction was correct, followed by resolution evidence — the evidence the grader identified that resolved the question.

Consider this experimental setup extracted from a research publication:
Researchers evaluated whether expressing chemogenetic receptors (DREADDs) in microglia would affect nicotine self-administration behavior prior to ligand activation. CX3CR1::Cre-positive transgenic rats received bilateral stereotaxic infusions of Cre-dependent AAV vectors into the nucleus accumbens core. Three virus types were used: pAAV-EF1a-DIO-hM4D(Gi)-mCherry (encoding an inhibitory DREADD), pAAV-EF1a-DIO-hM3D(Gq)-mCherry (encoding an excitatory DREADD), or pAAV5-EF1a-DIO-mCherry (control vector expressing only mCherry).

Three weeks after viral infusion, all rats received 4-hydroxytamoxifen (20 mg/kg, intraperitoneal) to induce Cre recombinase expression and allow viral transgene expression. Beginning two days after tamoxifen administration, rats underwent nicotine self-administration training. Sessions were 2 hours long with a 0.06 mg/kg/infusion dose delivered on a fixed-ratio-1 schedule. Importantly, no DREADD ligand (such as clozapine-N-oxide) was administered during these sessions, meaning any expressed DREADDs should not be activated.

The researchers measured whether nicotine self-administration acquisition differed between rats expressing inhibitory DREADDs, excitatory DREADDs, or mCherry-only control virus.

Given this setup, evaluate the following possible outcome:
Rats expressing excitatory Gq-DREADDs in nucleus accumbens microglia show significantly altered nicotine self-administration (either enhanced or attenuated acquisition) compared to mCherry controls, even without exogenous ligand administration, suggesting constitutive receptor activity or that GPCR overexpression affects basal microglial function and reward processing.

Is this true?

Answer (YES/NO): NO